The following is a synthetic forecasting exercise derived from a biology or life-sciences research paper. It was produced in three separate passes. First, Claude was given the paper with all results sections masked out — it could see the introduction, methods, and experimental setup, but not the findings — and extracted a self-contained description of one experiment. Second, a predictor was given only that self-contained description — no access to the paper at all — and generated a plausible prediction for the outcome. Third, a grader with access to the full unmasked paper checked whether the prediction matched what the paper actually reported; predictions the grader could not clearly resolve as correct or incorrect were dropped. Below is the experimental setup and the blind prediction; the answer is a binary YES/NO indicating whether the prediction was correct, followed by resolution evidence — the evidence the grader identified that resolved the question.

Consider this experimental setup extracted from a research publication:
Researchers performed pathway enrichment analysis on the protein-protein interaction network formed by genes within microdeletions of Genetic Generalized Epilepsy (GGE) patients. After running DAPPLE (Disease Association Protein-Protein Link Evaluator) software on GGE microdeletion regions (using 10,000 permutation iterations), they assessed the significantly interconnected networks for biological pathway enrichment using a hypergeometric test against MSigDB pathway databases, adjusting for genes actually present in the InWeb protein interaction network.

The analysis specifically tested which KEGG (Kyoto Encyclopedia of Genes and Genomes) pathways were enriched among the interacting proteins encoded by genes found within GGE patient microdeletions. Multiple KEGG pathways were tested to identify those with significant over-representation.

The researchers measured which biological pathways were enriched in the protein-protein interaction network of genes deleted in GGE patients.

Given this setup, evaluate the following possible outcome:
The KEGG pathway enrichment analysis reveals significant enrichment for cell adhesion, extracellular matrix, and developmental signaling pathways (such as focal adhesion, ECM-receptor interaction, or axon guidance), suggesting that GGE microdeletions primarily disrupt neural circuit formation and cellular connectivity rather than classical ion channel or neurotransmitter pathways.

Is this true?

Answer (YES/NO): NO